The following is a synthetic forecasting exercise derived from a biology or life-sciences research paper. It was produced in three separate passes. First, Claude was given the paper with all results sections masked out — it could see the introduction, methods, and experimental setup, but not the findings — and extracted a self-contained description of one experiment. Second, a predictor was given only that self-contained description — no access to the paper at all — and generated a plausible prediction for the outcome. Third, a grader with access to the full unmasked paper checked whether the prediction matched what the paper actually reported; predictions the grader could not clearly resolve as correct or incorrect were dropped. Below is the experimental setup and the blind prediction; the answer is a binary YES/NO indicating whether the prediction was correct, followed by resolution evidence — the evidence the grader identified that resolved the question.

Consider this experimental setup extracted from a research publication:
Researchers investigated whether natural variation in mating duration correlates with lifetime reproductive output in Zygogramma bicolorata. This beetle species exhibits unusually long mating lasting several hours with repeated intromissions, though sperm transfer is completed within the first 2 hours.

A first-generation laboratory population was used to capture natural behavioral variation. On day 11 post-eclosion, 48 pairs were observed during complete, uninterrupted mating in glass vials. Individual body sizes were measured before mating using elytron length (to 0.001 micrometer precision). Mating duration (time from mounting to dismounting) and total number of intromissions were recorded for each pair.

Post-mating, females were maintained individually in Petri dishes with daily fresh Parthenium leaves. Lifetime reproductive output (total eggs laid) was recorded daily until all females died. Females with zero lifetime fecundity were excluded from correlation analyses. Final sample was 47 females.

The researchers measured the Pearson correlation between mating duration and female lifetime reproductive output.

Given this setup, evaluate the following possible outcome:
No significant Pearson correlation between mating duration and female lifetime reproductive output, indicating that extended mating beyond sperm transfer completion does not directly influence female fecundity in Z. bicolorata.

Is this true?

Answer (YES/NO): YES